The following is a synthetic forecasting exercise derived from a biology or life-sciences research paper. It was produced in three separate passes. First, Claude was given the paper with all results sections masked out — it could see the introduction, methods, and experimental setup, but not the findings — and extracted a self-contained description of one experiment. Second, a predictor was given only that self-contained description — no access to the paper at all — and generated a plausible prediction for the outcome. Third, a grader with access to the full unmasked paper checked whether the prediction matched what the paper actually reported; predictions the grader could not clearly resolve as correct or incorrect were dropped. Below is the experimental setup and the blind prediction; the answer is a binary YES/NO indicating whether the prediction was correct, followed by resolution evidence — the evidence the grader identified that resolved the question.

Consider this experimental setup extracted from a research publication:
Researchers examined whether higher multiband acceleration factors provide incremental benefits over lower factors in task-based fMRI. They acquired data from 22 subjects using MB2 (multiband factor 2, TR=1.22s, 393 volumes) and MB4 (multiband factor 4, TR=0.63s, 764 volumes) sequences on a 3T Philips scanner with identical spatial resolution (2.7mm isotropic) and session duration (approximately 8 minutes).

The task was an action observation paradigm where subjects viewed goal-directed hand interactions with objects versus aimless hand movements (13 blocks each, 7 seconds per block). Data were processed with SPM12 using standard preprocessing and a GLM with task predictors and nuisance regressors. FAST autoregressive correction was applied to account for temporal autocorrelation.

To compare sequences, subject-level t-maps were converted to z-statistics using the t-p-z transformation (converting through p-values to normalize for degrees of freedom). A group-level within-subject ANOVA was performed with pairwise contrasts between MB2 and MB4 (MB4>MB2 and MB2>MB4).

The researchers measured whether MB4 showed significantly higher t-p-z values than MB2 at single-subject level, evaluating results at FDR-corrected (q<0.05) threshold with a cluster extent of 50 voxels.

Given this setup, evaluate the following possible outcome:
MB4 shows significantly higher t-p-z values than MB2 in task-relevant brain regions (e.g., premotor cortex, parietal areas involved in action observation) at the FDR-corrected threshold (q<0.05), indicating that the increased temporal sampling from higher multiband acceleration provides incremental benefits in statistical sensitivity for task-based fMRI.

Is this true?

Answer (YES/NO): NO